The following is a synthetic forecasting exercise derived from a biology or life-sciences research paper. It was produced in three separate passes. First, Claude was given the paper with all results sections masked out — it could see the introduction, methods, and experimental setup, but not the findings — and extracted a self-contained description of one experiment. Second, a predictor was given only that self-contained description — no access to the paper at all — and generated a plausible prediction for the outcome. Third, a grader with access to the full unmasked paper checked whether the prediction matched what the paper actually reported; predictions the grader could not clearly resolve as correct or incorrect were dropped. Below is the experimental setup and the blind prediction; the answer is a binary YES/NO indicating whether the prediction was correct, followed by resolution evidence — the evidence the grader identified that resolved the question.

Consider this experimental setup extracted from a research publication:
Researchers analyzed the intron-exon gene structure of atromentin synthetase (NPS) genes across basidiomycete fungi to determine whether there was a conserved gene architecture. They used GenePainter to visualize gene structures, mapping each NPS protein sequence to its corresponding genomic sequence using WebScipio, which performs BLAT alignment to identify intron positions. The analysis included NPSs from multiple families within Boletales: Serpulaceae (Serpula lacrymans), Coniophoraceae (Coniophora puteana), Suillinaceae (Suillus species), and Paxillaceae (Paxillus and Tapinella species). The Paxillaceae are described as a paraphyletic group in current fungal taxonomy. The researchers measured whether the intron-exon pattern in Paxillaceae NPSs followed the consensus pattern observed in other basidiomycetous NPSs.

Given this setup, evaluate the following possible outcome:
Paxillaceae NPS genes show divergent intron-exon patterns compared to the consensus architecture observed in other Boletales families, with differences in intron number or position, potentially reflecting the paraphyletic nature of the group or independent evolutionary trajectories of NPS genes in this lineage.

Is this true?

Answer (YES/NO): YES